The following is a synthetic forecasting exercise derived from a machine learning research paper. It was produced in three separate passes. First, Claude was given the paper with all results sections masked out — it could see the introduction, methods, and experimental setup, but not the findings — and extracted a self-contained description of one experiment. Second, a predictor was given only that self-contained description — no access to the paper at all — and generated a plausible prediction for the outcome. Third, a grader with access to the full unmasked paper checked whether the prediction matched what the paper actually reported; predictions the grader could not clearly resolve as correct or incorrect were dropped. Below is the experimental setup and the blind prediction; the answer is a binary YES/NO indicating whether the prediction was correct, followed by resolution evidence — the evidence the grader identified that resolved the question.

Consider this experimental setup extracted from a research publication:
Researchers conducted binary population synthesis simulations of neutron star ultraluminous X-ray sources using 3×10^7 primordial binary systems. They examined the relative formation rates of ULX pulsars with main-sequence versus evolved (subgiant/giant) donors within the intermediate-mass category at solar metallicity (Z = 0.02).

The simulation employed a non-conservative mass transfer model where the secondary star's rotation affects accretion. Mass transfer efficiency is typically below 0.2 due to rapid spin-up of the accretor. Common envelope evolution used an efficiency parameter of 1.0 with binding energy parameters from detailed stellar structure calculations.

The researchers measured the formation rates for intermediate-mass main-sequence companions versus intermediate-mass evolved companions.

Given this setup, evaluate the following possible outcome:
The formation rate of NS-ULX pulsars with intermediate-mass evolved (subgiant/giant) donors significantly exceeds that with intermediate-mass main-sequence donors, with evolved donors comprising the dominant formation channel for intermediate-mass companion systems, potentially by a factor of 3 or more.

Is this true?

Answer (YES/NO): NO